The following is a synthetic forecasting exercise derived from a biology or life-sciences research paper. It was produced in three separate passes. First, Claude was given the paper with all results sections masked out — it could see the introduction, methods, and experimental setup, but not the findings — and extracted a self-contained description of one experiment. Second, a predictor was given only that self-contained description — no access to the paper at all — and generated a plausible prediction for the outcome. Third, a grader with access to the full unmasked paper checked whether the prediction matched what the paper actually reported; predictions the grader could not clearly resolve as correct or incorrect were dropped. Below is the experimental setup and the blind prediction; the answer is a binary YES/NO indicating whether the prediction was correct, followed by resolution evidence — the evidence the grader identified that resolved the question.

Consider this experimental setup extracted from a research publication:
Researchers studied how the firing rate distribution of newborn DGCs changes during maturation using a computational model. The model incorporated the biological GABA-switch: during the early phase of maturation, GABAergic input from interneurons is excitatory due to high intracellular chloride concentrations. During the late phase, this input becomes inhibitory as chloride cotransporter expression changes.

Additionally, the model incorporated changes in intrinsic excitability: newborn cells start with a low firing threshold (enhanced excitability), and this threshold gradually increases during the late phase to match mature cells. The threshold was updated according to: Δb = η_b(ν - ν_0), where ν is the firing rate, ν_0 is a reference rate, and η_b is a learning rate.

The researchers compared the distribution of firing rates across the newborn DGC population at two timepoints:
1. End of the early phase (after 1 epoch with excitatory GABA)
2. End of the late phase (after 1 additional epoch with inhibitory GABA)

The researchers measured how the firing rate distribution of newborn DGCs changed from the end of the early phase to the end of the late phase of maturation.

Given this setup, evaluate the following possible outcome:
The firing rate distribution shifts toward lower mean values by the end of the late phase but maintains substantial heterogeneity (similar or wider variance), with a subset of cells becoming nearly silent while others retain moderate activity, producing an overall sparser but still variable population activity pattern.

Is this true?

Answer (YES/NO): YES